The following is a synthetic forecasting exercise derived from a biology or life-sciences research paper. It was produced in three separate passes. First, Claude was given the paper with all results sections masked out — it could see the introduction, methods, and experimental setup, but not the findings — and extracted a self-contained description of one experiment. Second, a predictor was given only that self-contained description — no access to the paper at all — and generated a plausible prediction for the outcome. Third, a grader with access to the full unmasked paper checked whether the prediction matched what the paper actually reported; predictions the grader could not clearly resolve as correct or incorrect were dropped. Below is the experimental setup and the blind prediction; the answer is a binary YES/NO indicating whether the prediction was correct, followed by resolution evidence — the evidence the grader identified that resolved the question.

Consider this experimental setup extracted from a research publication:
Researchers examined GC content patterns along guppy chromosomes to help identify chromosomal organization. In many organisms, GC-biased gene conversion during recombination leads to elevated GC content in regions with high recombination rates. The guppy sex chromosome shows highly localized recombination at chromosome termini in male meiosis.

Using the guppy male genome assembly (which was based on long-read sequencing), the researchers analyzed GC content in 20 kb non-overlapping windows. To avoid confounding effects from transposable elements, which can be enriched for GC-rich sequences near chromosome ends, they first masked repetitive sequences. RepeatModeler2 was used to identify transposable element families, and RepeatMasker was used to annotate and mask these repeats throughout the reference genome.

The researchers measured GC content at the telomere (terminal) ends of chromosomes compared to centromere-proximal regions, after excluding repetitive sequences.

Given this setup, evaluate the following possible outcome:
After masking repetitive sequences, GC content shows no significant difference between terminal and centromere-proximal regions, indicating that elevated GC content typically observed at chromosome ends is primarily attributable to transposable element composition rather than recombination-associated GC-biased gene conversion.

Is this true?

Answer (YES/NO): NO